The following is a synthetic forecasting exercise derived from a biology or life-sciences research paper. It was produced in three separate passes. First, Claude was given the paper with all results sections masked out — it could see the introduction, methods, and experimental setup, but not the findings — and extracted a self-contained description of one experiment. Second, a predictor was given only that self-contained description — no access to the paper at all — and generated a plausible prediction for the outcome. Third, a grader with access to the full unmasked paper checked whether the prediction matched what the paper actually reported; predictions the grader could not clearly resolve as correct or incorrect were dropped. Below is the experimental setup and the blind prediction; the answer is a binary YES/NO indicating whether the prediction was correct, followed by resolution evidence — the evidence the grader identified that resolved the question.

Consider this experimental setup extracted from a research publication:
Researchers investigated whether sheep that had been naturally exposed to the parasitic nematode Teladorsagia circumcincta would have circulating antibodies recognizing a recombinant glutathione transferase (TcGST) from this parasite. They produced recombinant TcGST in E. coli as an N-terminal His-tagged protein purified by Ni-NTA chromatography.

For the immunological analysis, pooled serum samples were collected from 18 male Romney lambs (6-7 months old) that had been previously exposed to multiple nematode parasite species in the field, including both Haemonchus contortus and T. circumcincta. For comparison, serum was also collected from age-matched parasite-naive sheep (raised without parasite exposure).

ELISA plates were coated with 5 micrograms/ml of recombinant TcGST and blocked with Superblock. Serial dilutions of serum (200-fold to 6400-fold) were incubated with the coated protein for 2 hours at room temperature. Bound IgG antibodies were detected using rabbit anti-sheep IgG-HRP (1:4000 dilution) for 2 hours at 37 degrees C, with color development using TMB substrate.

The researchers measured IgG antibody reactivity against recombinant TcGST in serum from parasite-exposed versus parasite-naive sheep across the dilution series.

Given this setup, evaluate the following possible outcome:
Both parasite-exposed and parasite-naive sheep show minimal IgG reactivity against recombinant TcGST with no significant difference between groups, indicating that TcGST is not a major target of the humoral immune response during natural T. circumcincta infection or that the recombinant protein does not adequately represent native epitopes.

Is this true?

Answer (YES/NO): NO